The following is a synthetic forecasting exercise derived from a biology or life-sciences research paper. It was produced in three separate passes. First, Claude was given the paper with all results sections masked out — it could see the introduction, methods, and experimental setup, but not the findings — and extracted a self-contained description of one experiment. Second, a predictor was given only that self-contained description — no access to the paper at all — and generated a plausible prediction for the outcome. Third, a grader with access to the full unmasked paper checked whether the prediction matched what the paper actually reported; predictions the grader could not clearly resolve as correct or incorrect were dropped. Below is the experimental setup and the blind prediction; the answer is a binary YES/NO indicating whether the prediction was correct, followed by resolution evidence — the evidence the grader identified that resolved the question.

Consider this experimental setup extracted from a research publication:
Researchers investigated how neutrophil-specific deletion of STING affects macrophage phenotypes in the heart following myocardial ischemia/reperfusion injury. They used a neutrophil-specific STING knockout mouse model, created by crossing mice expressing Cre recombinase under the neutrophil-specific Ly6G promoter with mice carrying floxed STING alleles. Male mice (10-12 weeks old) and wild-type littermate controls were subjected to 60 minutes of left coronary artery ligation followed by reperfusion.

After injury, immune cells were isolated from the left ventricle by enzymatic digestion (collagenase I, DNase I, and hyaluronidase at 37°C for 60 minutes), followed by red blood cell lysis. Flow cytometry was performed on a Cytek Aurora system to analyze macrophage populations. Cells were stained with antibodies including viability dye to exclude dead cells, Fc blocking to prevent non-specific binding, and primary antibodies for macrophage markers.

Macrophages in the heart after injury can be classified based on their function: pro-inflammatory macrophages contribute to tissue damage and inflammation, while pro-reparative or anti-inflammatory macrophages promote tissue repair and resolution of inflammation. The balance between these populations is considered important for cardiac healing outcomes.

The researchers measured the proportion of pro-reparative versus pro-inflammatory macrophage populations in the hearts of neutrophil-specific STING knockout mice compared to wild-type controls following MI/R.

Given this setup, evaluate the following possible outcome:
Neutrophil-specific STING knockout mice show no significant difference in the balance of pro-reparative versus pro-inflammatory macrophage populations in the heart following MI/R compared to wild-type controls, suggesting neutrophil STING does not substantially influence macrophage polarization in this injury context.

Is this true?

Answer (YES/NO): NO